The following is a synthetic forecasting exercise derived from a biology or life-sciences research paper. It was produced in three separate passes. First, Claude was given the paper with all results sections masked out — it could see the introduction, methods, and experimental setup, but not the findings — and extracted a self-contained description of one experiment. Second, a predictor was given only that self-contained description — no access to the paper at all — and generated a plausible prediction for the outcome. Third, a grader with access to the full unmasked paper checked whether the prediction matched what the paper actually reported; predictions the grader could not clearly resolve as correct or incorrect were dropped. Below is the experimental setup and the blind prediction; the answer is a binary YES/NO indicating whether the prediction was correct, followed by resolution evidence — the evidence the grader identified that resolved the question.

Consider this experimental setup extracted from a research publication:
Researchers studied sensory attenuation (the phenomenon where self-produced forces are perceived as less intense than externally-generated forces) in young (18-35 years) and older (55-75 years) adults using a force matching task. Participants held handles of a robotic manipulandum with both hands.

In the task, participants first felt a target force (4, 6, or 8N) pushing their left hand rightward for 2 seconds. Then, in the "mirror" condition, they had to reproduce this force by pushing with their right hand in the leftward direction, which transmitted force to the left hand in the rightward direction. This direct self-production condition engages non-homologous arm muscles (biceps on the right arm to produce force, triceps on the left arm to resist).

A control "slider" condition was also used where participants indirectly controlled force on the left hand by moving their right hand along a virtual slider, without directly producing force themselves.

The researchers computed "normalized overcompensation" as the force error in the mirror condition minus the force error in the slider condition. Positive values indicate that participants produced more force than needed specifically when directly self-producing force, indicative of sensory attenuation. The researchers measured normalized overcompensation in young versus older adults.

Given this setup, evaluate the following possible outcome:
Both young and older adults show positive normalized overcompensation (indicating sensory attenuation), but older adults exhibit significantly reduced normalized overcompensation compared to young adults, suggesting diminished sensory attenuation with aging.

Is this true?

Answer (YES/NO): NO